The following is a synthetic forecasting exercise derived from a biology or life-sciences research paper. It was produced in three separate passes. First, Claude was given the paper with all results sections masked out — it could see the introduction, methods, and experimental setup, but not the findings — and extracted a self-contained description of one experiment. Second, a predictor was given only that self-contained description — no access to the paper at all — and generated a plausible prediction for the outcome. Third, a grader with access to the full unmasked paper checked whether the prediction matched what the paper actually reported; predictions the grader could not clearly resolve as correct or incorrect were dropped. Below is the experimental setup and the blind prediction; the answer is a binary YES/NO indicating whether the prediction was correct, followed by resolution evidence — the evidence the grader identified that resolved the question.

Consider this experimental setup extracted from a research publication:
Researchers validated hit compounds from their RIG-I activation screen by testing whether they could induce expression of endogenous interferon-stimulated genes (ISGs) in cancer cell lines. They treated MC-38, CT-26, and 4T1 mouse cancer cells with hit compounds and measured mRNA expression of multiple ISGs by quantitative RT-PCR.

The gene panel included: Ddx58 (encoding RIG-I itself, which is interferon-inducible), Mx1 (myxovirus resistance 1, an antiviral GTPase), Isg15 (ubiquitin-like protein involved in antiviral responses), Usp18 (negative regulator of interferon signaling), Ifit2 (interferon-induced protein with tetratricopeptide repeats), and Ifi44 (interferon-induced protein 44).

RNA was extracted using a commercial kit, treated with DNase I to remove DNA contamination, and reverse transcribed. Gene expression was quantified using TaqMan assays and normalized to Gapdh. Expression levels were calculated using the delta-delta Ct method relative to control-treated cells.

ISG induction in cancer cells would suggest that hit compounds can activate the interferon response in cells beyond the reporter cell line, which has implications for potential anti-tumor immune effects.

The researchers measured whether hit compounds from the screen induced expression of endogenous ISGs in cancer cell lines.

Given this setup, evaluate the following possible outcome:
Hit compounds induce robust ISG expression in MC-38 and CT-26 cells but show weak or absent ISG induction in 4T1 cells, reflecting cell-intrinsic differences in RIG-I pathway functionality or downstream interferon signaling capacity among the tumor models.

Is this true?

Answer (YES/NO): NO